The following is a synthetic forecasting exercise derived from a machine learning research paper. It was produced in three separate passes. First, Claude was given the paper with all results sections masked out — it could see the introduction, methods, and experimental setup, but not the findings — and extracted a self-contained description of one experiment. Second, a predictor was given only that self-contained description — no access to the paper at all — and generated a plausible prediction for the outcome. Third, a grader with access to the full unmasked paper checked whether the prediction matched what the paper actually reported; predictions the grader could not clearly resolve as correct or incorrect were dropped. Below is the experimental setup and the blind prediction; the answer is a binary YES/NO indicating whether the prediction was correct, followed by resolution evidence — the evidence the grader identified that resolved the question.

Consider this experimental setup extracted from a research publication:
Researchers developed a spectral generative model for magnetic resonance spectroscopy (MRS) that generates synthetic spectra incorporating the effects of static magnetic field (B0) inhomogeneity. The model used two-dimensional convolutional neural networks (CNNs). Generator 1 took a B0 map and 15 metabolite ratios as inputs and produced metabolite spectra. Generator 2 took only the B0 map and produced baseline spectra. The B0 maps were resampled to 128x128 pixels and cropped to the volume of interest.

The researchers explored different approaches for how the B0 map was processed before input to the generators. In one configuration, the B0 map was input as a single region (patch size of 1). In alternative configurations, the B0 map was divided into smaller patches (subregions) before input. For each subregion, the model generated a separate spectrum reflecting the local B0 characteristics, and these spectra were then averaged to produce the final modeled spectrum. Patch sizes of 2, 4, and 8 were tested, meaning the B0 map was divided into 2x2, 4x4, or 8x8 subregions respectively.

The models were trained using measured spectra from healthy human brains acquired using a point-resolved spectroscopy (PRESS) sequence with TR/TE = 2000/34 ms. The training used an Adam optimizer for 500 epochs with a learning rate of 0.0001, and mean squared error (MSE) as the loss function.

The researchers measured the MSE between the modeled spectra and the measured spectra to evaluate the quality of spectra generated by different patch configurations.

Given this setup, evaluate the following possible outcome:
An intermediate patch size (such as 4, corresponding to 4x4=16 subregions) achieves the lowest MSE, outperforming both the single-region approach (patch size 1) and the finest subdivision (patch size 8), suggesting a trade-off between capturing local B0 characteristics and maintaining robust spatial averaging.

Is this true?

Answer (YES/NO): YES